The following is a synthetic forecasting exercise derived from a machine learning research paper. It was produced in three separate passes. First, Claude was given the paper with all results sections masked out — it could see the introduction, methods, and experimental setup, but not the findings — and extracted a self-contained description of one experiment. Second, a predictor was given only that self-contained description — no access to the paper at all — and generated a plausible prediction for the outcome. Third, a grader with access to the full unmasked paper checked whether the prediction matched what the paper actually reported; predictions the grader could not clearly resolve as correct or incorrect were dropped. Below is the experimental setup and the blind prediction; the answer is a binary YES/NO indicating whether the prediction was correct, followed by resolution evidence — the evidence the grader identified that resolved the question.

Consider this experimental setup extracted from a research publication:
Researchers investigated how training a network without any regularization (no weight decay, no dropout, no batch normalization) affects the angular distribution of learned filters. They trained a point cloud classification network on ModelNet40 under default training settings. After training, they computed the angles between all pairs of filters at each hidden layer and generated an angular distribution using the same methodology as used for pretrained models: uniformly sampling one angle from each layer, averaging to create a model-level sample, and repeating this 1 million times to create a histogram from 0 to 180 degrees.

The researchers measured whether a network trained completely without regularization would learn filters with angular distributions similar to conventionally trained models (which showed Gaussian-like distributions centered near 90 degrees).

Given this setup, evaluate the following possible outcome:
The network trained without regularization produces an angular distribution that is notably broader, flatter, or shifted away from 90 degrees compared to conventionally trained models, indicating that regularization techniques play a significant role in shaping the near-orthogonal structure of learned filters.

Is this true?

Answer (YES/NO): NO